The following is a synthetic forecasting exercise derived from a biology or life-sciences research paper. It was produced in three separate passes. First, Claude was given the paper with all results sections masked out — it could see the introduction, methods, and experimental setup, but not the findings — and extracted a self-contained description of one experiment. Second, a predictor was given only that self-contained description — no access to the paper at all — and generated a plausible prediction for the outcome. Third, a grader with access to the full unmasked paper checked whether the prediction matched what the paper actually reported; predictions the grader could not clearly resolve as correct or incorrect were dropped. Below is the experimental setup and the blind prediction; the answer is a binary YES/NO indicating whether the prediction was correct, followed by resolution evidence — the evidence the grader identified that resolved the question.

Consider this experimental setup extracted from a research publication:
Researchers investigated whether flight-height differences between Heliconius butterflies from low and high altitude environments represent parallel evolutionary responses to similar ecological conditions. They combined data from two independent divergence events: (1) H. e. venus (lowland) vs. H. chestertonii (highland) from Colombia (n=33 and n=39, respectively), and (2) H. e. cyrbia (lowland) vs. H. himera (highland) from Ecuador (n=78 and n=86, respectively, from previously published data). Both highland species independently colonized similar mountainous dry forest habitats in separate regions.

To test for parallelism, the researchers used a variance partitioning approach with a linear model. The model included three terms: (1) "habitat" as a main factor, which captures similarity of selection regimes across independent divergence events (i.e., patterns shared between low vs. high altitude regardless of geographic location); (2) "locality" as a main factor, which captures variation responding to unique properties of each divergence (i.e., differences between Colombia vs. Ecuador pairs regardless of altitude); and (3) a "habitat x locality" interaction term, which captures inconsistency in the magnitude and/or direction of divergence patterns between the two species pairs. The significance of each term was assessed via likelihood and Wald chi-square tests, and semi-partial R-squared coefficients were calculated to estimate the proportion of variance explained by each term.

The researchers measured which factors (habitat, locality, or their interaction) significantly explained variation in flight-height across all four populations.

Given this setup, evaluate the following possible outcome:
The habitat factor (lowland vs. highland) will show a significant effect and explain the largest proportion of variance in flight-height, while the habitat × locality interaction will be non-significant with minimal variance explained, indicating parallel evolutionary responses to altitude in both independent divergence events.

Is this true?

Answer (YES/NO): YES